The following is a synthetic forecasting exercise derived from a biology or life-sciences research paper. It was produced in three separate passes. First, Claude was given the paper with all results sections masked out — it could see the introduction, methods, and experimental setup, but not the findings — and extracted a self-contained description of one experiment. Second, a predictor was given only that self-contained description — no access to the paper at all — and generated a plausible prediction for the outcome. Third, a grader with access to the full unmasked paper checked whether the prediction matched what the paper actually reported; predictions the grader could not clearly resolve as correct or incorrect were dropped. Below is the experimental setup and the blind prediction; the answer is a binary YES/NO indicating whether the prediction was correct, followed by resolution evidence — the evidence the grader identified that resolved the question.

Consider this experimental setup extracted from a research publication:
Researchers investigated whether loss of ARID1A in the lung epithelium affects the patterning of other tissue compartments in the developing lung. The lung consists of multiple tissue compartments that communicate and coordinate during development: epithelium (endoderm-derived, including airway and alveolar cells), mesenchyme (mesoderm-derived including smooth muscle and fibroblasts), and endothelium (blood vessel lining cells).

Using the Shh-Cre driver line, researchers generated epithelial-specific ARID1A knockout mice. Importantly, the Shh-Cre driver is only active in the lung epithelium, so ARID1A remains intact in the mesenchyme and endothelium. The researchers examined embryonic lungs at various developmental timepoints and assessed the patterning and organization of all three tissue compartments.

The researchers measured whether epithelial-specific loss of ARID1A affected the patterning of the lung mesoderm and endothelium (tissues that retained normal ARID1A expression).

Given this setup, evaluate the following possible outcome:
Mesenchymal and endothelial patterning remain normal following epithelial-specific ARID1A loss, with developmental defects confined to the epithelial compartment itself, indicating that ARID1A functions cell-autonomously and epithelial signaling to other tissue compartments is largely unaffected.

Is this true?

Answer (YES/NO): NO